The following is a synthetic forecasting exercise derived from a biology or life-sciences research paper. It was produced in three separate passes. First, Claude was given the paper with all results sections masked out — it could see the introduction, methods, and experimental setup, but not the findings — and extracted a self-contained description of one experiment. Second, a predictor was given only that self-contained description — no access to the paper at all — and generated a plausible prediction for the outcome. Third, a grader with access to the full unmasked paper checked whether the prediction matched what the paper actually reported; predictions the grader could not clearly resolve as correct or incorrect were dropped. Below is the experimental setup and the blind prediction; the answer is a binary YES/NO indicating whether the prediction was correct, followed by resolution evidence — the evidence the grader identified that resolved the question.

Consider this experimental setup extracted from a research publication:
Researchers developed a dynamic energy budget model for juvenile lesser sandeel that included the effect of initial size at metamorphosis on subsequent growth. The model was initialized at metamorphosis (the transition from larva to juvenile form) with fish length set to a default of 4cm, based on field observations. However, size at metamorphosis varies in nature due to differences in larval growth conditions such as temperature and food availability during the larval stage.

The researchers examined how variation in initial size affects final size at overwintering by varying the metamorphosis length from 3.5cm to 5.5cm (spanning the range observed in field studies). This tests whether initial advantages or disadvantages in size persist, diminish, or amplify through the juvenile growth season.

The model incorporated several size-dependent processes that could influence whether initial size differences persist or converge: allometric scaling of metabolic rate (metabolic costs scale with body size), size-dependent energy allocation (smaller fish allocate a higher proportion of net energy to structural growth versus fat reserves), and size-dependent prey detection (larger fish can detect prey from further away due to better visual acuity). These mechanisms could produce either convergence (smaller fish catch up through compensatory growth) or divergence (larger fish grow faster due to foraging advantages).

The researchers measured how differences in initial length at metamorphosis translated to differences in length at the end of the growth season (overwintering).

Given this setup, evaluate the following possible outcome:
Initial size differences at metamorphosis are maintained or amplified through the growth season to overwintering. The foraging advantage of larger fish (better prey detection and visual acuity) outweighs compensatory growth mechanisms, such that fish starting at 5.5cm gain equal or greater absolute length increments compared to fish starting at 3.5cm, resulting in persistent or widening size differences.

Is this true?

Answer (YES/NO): NO